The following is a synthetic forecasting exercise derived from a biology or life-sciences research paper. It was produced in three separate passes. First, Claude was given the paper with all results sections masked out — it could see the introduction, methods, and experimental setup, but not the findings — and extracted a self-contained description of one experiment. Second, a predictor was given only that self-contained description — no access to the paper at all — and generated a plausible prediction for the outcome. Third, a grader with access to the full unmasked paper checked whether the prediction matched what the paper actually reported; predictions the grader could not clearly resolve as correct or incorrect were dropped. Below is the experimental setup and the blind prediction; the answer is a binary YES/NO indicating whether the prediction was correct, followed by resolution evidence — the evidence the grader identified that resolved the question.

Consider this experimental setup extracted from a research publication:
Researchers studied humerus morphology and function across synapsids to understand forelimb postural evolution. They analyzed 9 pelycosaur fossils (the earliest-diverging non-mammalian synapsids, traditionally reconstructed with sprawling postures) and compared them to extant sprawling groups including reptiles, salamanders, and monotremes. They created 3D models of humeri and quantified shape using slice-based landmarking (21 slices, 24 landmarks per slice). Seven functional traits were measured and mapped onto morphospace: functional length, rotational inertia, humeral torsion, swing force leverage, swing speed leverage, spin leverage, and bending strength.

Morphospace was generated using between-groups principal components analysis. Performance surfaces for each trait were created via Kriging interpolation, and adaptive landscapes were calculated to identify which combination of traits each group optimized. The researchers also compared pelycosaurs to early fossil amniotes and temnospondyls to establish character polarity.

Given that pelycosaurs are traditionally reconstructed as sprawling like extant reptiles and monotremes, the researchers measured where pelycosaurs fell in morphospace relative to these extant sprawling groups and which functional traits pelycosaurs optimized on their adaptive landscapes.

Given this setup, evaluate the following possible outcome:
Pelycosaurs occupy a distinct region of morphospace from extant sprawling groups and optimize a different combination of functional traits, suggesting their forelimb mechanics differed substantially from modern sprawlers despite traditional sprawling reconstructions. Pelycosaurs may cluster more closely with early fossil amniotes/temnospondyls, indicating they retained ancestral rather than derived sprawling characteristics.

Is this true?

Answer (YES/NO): YES